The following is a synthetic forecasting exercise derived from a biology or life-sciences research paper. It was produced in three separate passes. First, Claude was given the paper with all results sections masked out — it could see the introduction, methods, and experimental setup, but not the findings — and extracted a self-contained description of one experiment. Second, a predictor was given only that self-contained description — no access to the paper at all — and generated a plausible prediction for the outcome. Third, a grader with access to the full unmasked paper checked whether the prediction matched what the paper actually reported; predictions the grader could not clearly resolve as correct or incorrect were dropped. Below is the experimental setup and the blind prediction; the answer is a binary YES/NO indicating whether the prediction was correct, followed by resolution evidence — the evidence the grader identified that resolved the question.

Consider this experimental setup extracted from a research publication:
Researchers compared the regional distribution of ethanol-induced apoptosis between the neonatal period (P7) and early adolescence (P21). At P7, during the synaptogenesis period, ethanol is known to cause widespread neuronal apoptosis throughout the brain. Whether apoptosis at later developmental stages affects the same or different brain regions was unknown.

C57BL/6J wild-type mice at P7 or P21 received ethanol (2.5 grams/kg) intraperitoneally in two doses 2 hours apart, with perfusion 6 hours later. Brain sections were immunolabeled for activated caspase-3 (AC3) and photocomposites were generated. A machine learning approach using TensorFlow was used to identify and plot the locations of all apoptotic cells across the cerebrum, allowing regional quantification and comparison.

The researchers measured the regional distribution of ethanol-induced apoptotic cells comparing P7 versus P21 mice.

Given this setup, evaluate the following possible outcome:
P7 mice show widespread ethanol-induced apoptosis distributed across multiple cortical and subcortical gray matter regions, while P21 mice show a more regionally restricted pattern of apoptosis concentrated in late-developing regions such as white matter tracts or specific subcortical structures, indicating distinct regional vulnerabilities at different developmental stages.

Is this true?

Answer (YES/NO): NO